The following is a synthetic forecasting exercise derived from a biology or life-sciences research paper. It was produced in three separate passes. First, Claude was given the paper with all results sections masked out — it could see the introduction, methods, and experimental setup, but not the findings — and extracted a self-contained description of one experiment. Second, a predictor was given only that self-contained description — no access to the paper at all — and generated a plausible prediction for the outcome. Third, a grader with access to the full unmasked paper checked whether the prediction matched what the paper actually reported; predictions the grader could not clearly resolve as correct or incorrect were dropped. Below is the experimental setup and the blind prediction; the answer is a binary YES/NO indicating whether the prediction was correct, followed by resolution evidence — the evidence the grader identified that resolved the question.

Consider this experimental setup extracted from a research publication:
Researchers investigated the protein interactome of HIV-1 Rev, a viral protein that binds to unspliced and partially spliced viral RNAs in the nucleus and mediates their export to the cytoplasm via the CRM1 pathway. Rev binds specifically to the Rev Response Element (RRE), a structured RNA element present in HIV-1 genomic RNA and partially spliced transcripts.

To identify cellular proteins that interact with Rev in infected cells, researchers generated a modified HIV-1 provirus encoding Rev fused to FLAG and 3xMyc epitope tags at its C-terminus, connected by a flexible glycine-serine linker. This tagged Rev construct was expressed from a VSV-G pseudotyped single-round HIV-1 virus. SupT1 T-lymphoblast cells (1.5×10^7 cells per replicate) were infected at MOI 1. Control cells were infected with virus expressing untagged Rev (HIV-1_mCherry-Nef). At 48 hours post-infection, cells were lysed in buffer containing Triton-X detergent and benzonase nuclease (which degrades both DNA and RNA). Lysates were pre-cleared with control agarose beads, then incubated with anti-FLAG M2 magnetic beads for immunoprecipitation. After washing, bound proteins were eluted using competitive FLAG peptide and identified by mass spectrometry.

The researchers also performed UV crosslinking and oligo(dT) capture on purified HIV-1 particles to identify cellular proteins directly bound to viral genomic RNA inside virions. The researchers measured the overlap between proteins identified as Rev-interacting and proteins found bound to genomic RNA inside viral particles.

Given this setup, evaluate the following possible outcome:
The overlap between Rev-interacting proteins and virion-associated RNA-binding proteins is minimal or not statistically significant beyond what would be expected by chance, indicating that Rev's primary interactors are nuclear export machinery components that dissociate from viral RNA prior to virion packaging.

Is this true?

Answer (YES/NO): NO